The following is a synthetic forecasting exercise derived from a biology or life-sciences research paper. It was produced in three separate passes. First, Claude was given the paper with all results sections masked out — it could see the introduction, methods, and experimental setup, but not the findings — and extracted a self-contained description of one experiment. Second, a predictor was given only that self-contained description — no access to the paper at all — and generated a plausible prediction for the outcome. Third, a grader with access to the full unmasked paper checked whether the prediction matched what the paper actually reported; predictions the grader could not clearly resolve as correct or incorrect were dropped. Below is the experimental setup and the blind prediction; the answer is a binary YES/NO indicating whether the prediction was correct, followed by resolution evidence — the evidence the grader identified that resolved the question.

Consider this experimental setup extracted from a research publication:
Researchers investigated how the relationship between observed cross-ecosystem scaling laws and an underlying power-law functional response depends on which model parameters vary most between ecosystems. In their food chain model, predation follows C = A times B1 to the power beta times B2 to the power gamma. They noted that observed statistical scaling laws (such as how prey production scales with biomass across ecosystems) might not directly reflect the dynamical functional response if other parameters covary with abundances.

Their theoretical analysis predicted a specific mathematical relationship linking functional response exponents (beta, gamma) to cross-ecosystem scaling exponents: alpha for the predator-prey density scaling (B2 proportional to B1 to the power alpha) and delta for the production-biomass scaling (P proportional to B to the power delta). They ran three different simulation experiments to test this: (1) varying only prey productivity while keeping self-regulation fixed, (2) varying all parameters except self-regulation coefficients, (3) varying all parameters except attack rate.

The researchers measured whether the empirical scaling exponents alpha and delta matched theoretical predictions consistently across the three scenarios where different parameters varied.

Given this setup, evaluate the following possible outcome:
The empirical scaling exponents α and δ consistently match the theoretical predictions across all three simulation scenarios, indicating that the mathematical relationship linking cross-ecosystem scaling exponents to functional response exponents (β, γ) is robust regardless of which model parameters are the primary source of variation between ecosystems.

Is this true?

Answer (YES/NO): NO